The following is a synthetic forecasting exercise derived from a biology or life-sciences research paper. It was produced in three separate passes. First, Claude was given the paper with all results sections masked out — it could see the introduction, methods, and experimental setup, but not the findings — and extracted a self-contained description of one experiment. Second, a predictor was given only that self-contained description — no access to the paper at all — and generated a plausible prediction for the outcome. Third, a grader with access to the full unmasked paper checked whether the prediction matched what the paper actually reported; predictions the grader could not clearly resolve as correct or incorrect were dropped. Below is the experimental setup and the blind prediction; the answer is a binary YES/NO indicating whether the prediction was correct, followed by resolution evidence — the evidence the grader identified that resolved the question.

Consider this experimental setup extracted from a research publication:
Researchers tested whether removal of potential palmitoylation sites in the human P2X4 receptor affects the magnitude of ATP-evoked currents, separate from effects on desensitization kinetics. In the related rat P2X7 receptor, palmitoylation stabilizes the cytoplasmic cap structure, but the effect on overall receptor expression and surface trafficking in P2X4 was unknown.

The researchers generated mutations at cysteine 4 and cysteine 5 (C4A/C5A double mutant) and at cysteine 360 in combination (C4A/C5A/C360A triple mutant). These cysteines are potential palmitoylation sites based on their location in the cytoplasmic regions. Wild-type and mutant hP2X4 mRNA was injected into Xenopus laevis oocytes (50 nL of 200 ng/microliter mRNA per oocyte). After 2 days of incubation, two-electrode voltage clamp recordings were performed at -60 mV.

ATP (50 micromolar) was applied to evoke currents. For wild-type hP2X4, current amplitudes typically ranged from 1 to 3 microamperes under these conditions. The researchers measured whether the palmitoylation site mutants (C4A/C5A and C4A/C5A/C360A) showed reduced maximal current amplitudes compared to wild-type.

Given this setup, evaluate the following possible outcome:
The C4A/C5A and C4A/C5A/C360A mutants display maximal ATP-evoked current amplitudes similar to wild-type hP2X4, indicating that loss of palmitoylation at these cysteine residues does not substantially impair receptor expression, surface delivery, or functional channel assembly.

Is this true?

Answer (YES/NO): YES